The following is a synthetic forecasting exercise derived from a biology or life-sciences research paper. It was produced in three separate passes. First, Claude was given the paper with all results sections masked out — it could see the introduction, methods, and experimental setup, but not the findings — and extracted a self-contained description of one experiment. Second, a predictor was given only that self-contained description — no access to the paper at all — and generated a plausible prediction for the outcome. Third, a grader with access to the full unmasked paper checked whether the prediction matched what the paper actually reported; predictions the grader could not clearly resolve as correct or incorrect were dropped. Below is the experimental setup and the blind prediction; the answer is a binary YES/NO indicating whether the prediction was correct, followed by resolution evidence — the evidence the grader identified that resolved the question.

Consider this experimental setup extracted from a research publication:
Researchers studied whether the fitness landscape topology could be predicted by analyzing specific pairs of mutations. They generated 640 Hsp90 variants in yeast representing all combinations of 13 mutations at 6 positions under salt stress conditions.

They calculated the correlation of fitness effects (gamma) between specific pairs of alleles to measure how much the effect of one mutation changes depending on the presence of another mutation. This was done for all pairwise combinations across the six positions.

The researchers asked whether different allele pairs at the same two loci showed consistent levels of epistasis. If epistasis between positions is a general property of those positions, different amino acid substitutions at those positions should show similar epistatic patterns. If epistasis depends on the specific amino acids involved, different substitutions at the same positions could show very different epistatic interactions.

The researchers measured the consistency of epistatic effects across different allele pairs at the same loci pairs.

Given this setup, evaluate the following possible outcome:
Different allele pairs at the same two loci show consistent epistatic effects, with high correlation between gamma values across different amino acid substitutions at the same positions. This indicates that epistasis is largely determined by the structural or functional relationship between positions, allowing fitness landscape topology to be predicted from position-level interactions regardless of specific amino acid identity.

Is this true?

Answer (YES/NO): NO